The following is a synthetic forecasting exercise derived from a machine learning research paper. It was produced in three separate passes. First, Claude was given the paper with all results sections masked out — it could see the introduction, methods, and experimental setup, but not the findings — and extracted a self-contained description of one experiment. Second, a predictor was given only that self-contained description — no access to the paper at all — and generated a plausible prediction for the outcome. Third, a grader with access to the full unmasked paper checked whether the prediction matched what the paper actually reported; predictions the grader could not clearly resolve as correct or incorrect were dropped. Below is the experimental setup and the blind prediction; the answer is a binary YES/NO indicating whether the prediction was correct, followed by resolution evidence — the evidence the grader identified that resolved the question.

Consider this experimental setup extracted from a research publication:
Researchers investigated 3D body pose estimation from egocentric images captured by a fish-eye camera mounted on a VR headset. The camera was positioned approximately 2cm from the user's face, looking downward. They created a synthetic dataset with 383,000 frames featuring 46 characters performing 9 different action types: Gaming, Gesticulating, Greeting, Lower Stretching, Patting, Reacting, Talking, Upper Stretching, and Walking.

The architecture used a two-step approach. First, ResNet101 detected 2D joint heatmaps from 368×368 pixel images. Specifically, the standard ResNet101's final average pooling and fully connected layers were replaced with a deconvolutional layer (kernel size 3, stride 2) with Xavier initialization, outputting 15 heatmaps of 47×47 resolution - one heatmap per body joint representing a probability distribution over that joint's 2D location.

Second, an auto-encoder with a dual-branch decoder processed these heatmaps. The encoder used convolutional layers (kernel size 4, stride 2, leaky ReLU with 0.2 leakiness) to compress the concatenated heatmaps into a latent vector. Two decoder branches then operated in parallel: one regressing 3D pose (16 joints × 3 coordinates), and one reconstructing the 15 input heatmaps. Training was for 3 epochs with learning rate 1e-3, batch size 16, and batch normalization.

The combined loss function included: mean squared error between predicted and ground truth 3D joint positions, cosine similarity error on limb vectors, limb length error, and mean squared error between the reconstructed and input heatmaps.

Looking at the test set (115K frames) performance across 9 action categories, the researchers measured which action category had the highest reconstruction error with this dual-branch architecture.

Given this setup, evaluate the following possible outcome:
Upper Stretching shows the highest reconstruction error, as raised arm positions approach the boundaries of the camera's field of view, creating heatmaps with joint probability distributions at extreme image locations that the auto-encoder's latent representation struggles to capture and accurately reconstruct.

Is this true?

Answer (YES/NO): NO